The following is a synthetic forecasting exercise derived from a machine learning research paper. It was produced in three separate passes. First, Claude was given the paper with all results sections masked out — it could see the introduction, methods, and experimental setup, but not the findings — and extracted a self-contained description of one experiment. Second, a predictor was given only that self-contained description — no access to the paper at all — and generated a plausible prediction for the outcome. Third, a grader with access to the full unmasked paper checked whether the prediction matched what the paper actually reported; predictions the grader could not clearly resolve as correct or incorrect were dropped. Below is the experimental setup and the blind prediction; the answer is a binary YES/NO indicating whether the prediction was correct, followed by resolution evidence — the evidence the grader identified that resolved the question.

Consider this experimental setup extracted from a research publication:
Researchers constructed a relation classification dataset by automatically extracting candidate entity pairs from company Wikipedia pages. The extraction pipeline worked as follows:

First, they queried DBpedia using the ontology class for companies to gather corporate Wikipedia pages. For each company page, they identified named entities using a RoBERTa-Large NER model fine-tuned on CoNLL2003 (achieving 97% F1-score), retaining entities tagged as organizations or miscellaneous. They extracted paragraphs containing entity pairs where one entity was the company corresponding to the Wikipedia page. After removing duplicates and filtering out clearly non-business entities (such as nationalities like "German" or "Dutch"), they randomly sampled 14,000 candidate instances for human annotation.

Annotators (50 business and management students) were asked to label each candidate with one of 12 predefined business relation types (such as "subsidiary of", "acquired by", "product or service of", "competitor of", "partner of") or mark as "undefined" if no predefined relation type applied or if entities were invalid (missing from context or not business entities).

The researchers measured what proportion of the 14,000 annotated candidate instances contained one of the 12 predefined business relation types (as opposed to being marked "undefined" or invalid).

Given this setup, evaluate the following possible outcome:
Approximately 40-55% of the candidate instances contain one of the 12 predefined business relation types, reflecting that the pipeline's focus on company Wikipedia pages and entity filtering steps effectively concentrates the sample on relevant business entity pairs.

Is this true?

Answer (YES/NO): NO